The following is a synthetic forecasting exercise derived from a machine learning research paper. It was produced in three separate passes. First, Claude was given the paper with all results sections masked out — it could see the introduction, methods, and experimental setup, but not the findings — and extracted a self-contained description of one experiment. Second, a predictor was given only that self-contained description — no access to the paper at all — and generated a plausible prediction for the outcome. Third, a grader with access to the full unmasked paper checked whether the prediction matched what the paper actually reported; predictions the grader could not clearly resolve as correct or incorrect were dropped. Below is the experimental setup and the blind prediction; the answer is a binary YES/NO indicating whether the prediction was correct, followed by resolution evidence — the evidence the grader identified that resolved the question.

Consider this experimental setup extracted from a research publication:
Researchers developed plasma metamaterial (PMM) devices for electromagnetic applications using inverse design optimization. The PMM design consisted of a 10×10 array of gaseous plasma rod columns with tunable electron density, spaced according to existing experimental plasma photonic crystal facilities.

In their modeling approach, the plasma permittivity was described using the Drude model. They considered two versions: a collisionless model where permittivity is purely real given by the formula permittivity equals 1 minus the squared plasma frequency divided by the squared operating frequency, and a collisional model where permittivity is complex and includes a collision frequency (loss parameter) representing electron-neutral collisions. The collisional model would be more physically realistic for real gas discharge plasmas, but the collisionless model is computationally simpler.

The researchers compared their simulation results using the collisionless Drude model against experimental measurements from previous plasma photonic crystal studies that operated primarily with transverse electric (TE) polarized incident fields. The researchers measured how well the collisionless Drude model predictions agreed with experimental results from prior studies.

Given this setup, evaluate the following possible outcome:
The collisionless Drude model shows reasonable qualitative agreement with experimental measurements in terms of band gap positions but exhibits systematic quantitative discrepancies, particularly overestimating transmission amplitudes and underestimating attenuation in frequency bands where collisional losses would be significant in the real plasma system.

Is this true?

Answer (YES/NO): NO